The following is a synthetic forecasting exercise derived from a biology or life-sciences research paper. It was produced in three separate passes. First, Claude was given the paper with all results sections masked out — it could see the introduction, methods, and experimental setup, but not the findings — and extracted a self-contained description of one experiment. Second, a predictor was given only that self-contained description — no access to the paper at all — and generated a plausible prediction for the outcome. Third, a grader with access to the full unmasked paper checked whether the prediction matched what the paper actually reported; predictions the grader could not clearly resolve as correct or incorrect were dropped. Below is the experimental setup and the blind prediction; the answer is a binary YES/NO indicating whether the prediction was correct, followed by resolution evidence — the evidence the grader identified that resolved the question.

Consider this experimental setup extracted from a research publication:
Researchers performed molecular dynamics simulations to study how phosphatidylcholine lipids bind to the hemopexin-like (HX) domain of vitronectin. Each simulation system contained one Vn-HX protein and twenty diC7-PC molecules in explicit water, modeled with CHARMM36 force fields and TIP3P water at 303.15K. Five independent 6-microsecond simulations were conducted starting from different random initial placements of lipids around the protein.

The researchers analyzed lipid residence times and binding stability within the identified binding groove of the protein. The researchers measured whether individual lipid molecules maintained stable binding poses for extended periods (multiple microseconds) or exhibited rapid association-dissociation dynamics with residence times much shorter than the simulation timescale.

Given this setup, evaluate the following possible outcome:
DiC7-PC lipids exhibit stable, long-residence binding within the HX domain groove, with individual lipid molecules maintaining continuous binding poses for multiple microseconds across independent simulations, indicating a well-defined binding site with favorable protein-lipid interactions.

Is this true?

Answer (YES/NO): YES